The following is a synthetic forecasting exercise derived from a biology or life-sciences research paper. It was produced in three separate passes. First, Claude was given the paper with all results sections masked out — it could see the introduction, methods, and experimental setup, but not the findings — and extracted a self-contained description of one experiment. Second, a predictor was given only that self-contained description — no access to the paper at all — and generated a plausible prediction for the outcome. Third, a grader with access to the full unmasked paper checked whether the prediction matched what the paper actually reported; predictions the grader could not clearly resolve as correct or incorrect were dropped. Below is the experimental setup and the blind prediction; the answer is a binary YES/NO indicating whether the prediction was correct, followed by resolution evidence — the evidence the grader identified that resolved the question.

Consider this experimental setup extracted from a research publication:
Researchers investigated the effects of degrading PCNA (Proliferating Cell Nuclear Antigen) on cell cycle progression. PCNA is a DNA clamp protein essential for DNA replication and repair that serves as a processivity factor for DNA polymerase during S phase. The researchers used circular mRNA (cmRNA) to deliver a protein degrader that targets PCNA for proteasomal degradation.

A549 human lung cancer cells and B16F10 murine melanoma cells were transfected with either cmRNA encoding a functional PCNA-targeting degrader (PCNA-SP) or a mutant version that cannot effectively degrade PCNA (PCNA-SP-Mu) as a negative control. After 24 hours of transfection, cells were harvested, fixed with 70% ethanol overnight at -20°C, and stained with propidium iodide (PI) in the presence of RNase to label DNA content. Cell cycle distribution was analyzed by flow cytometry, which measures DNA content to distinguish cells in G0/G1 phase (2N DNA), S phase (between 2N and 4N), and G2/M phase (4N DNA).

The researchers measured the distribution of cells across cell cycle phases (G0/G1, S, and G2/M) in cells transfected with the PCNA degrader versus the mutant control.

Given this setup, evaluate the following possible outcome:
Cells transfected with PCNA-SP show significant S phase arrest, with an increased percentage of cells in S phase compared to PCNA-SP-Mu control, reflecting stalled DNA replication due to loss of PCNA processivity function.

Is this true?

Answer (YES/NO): NO